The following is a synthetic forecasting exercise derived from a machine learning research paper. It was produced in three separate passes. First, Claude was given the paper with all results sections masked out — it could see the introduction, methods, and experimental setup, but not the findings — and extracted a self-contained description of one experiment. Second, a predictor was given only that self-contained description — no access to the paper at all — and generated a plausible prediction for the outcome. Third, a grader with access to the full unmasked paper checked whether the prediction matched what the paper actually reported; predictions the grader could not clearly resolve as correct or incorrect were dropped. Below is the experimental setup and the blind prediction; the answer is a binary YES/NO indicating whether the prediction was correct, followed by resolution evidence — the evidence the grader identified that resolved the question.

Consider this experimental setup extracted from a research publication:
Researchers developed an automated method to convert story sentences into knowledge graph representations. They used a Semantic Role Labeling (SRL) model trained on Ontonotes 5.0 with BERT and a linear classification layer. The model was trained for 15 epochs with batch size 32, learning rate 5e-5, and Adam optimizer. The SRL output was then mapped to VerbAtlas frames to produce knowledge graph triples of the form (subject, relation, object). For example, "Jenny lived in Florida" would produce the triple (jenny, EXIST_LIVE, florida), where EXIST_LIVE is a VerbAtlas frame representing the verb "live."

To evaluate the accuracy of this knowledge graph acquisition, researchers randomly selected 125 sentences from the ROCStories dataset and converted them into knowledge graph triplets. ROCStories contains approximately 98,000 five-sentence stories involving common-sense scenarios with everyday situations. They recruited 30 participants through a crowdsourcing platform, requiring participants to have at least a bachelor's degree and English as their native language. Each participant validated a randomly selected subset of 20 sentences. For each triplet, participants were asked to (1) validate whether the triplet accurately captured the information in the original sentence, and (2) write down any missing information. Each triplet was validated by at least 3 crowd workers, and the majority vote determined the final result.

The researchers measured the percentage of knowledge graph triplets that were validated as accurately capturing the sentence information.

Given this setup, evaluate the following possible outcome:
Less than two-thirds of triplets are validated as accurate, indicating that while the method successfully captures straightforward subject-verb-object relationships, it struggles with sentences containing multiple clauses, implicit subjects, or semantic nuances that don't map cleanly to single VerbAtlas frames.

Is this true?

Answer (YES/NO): NO